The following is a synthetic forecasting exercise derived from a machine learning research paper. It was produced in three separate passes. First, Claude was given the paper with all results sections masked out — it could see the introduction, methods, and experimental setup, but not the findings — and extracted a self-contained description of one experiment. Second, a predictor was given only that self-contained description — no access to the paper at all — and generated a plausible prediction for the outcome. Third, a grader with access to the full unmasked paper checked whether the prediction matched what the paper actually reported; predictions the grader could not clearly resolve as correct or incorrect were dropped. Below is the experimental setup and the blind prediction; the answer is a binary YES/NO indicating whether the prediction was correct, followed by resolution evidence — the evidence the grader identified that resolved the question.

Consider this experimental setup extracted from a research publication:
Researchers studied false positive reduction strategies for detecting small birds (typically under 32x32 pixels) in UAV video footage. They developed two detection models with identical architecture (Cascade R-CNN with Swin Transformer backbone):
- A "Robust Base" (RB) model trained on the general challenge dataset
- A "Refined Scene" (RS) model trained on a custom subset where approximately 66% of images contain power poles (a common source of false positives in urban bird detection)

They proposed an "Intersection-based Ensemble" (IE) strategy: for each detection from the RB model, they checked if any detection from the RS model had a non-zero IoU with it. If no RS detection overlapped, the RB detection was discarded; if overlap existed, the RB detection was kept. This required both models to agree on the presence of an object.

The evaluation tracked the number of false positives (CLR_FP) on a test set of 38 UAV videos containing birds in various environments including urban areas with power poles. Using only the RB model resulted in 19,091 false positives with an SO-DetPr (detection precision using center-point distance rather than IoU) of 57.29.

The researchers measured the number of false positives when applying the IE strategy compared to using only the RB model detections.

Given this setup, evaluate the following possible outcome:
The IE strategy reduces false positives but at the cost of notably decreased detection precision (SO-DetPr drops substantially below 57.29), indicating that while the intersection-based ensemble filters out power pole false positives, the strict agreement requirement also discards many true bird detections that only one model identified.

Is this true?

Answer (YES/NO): NO